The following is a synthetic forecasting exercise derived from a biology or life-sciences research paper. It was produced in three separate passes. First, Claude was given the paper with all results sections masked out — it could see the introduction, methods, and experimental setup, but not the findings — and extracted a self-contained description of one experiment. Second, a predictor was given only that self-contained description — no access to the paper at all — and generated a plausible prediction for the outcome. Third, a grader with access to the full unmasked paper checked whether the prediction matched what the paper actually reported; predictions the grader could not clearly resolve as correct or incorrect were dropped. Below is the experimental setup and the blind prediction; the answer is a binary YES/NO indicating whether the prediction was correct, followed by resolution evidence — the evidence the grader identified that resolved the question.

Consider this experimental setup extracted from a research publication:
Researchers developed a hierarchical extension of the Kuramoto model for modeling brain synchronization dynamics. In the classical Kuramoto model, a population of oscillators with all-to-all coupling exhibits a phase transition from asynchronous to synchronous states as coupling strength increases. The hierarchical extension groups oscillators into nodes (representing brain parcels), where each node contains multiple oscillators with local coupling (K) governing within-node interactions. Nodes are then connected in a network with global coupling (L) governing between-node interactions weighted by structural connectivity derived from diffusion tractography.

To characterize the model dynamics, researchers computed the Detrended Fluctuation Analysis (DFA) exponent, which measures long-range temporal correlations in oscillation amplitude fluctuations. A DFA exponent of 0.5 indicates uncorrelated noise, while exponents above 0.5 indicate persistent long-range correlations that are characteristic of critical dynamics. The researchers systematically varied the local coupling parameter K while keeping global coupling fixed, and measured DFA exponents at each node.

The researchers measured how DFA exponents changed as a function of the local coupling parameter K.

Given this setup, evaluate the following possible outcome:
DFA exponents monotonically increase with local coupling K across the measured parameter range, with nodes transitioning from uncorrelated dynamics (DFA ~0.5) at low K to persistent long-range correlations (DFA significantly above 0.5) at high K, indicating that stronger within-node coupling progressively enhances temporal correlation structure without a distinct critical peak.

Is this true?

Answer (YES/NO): NO